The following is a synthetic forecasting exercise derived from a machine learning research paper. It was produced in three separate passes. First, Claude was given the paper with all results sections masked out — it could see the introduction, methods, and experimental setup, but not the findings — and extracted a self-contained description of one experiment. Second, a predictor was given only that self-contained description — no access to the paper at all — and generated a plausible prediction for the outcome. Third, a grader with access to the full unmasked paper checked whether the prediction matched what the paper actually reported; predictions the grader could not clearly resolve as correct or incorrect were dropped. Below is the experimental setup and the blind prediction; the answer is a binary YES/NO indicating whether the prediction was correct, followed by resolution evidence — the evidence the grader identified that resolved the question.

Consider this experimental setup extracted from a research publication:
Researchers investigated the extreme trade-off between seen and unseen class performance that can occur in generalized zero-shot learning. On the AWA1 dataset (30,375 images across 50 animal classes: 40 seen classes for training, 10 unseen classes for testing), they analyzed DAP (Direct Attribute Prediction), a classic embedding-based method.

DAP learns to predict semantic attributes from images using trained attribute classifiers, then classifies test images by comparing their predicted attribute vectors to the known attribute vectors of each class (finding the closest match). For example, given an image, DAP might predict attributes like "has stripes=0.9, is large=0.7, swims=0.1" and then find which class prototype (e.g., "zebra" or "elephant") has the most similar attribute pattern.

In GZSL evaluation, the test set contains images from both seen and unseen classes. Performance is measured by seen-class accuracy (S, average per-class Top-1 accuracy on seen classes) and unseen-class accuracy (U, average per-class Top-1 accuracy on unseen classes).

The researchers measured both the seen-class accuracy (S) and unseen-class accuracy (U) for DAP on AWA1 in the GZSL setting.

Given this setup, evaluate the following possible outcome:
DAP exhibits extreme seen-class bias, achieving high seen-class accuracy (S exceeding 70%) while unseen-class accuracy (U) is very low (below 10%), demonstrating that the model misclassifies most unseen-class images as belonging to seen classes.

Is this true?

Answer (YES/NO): YES